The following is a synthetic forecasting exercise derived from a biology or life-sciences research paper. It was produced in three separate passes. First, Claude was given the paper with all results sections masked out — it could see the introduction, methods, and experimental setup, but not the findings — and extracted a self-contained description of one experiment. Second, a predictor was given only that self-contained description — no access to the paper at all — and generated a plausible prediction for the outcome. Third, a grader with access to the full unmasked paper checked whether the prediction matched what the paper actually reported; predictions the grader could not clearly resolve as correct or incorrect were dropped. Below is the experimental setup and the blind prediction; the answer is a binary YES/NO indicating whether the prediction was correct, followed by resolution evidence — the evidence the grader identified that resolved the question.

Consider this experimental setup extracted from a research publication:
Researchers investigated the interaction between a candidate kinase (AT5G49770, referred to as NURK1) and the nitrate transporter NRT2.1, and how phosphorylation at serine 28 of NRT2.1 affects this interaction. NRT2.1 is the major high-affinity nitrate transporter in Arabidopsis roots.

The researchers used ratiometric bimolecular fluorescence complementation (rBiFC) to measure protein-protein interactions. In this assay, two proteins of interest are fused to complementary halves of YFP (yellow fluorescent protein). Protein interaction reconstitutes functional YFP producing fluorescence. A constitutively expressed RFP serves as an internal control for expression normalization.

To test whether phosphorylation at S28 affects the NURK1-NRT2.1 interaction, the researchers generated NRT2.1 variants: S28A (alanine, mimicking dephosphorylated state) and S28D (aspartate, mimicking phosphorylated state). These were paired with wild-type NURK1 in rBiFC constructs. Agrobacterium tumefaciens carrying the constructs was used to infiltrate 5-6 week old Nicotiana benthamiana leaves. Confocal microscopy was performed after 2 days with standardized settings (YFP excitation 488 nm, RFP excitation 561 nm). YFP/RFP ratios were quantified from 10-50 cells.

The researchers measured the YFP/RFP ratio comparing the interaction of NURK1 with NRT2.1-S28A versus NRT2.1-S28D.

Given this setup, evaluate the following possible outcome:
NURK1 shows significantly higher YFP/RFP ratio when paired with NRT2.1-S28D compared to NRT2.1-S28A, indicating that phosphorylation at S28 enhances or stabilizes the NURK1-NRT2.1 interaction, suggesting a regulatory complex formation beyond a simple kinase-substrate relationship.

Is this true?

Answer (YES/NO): NO